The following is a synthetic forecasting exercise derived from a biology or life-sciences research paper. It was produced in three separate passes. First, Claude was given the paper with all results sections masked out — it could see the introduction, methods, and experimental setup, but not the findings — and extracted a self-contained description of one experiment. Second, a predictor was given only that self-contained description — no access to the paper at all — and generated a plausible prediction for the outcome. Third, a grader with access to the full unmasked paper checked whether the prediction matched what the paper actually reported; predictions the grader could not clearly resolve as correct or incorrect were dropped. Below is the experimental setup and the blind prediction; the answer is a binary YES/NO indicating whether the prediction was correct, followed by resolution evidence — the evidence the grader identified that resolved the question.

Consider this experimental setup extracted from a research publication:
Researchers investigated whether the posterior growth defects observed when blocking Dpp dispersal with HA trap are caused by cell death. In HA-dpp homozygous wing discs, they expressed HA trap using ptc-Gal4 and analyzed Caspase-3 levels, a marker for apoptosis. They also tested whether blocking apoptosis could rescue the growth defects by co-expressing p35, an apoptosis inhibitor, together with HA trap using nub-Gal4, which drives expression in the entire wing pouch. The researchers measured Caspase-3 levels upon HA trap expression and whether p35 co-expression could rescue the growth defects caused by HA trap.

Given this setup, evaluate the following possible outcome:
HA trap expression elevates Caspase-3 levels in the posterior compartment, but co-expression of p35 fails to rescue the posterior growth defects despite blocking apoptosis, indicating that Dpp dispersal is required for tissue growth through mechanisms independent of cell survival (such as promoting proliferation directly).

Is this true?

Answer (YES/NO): NO